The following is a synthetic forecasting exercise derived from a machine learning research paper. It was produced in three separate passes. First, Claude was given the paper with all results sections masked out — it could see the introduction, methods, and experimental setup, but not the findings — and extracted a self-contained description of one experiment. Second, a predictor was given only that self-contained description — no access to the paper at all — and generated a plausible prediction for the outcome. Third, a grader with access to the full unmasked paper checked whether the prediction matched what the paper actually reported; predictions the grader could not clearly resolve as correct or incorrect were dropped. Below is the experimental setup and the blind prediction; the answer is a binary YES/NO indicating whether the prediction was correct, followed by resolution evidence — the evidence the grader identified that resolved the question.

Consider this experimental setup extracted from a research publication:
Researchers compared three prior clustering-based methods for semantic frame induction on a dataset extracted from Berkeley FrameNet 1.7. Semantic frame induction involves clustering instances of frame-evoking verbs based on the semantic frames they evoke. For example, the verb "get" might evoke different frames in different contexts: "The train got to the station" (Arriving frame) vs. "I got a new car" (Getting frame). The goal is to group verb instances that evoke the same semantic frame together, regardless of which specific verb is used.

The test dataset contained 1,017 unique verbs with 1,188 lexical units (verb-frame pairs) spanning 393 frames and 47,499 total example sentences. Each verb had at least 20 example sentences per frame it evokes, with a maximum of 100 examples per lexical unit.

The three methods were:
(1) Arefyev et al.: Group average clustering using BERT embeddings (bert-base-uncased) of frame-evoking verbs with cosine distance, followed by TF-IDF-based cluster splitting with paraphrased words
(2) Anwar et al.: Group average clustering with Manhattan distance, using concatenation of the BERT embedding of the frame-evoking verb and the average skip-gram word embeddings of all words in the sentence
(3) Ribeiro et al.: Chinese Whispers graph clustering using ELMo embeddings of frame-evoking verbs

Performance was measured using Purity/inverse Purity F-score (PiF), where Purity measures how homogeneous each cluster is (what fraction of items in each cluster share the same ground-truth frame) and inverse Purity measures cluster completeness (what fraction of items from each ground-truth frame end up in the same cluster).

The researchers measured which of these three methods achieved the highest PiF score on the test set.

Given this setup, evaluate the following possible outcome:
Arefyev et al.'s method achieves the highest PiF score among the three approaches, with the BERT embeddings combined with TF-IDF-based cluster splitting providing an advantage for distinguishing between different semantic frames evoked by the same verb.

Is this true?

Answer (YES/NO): YES